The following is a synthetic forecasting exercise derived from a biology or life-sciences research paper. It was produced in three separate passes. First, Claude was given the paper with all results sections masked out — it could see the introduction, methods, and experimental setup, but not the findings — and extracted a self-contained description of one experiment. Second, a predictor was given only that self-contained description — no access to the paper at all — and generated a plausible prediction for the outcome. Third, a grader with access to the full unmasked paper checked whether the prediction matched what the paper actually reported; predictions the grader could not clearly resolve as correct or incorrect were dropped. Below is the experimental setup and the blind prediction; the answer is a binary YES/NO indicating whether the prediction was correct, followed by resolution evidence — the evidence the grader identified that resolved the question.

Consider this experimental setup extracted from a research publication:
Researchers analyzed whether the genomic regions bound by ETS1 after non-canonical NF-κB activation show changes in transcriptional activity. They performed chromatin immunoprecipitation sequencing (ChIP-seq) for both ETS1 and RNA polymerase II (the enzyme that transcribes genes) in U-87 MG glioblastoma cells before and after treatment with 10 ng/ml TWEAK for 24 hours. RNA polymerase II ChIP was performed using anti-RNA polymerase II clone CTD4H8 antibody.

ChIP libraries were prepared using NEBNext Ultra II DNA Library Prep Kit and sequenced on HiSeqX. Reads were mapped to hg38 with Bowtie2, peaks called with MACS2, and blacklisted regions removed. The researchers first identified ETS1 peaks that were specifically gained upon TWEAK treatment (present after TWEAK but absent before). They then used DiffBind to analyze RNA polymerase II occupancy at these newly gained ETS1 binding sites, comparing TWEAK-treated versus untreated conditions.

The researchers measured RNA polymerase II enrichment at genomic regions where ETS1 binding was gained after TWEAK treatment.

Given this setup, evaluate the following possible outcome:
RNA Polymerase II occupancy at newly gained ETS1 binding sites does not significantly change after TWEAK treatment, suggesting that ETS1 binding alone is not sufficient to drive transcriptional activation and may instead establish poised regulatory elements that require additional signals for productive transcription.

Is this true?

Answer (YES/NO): NO